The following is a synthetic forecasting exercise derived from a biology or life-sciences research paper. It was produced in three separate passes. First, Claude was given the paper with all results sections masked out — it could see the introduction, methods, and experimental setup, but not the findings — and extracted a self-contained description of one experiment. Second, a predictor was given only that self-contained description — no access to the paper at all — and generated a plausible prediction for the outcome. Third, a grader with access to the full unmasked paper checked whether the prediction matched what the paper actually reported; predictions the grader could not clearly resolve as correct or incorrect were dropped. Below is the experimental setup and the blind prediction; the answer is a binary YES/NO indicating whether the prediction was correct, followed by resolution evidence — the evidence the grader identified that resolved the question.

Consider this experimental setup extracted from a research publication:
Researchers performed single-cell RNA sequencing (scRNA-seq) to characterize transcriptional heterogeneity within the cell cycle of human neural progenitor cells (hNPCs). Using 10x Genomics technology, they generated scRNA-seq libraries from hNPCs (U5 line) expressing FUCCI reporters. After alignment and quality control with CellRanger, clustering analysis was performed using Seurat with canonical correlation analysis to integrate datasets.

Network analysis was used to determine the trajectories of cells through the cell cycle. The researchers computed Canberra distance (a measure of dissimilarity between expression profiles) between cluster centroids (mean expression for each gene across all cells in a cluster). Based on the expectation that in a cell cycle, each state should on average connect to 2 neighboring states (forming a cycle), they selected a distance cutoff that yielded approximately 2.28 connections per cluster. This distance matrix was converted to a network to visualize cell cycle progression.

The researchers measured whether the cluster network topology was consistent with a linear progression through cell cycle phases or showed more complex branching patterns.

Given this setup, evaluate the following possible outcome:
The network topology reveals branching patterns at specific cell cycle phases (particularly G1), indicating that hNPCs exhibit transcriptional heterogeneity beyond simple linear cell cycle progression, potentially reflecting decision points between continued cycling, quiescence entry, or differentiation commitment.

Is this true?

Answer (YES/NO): YES